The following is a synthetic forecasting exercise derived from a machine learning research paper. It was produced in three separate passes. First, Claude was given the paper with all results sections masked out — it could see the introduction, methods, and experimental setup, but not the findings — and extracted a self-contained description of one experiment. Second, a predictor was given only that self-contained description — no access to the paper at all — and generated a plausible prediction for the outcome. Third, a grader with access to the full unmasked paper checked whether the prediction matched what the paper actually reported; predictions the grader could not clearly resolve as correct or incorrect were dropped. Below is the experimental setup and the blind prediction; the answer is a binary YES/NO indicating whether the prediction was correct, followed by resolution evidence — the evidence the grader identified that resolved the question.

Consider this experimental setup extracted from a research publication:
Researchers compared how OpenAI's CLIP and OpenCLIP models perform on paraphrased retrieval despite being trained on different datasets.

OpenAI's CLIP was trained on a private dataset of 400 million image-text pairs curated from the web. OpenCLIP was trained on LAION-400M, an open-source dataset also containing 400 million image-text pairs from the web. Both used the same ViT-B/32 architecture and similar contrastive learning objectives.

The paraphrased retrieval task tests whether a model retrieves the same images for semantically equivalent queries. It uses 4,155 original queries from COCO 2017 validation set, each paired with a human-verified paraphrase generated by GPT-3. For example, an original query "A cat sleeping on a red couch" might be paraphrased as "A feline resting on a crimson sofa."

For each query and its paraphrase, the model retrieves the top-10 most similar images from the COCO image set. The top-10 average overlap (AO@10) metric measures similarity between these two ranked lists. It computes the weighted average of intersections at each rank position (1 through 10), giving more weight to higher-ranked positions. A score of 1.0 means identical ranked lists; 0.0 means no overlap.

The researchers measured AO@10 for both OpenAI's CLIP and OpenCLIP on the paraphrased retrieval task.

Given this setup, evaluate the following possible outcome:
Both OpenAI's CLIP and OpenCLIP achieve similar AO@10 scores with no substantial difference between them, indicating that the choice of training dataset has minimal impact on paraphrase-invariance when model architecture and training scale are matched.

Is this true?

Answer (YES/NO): YES